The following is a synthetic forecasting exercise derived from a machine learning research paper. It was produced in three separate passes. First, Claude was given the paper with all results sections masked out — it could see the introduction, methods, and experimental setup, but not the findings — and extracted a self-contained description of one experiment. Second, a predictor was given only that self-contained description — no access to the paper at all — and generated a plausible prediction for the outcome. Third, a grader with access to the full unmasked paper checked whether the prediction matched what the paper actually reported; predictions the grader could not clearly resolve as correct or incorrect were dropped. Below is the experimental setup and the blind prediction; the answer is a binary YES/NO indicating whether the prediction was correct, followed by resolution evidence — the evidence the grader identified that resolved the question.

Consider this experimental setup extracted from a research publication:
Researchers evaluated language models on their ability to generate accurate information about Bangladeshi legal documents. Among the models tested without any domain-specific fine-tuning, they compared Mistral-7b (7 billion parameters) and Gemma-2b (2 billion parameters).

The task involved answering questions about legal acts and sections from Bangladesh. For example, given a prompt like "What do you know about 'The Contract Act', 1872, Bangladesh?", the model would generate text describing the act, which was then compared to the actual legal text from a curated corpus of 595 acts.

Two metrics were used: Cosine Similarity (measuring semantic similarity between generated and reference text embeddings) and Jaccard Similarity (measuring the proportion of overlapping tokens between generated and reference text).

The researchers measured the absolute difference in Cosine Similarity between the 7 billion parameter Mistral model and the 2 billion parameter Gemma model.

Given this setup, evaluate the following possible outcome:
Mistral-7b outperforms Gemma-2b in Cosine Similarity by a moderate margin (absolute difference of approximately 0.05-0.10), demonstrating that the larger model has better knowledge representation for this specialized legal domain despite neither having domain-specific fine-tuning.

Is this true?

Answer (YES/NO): NO